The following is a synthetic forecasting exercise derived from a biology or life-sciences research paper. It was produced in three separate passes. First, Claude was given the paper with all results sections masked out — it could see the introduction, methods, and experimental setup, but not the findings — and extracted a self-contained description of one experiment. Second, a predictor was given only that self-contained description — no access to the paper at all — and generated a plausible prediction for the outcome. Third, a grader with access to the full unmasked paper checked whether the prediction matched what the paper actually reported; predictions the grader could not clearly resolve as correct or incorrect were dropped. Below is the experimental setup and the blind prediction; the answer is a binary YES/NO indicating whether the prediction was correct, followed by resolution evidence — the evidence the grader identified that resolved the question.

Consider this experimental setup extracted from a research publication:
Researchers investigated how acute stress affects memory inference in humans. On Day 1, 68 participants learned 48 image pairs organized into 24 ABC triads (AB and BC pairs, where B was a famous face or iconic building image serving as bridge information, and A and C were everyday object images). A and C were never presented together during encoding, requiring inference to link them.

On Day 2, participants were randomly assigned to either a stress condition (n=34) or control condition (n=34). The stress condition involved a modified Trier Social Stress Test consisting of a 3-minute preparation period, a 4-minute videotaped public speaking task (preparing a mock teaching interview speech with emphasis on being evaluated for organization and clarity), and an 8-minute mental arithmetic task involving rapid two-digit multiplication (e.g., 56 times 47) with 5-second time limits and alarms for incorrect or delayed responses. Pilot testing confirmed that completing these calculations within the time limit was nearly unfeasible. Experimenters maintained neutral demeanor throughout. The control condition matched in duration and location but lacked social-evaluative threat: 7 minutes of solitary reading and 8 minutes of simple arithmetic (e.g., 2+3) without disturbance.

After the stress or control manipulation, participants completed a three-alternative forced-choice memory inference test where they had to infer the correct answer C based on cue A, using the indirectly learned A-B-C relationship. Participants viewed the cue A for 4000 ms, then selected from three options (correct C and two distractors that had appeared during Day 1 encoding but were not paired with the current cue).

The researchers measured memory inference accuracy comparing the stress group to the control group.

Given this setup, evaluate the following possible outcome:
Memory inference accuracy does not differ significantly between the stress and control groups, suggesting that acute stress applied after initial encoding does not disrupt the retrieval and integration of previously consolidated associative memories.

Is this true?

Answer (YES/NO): NO